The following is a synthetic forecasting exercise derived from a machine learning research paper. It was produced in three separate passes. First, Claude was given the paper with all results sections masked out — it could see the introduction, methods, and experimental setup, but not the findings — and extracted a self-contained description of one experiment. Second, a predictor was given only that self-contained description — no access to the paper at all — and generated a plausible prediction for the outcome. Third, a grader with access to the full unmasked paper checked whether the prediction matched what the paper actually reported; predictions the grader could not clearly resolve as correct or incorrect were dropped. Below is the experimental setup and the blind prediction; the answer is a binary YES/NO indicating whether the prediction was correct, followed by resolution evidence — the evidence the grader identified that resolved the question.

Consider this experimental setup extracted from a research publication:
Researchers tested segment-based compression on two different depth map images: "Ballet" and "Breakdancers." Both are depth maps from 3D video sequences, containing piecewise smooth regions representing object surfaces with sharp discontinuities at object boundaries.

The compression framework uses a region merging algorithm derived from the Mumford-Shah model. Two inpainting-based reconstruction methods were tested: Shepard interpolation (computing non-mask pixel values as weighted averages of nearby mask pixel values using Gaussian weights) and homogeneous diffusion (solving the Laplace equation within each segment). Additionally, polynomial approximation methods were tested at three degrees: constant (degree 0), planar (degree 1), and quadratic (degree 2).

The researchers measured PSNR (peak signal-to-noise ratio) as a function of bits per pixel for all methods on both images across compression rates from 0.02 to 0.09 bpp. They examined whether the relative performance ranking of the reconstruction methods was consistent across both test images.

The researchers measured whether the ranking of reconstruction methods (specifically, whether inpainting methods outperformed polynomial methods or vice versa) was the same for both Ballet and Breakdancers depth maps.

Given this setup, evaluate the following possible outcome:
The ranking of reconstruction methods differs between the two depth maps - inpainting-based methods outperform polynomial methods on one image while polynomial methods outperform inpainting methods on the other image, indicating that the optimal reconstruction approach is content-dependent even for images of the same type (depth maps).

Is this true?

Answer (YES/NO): NO